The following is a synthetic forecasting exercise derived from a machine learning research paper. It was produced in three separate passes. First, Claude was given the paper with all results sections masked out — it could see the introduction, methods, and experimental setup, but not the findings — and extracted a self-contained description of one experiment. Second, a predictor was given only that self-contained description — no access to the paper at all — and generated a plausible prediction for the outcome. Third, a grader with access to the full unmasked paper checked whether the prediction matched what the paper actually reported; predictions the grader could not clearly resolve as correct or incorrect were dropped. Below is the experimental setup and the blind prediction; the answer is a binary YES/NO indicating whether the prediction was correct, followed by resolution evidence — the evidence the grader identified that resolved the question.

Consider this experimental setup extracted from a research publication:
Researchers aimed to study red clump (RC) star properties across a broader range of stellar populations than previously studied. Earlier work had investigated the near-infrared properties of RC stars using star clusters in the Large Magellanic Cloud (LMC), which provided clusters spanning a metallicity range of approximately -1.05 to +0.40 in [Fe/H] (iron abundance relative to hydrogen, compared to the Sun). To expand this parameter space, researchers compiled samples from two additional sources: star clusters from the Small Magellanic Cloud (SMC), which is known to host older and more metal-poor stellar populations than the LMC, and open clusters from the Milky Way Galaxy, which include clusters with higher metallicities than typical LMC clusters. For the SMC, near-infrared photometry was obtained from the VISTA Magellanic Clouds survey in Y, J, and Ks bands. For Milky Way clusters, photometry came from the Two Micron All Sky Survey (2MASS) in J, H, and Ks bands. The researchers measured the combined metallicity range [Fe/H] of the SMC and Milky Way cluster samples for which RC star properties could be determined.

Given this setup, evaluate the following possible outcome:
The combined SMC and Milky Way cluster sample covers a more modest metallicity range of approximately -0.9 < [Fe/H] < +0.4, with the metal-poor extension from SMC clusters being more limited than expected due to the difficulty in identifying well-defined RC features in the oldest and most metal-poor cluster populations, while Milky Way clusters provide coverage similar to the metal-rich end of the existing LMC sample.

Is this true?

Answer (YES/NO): NO